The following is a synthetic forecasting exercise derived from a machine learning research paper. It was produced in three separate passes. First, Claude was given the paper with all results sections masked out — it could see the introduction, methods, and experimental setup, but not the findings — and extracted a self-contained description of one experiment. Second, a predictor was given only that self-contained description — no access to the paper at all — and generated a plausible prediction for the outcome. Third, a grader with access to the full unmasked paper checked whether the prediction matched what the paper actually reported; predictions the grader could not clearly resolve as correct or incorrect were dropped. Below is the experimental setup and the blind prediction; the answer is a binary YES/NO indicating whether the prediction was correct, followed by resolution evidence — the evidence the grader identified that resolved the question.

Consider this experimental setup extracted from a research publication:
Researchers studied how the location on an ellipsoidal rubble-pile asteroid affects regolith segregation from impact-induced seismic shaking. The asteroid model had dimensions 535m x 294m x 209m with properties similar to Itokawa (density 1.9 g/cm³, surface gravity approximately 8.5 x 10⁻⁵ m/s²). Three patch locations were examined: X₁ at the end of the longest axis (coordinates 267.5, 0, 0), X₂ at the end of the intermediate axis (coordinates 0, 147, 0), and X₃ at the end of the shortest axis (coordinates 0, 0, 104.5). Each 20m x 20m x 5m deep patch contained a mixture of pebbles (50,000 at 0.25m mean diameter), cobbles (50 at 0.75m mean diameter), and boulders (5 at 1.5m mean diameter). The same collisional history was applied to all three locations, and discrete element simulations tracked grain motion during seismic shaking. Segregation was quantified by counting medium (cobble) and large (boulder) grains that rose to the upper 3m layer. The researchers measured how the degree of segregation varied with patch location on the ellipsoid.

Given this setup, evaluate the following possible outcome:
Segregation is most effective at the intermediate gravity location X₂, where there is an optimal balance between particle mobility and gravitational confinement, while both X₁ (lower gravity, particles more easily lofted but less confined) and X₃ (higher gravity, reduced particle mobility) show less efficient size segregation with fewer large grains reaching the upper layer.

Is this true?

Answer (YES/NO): NO